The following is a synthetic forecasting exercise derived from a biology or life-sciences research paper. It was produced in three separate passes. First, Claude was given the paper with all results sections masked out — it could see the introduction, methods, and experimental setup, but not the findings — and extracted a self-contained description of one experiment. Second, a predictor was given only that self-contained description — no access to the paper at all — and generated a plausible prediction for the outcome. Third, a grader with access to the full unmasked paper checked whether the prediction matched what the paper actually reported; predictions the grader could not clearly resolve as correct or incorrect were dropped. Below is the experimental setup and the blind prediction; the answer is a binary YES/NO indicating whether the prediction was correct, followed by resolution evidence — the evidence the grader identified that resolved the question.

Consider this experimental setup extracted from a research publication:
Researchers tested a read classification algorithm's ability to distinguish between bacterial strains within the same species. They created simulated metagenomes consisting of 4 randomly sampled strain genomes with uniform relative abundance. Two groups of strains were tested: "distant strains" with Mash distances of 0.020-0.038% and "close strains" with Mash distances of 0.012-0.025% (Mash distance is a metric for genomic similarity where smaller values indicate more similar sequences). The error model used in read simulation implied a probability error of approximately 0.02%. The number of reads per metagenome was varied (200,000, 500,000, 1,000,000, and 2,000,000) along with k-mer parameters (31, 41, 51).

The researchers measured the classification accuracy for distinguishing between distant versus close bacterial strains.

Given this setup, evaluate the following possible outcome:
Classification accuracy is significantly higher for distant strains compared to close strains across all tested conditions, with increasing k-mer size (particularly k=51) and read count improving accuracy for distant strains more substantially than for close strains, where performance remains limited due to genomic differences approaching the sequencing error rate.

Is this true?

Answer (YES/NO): NO